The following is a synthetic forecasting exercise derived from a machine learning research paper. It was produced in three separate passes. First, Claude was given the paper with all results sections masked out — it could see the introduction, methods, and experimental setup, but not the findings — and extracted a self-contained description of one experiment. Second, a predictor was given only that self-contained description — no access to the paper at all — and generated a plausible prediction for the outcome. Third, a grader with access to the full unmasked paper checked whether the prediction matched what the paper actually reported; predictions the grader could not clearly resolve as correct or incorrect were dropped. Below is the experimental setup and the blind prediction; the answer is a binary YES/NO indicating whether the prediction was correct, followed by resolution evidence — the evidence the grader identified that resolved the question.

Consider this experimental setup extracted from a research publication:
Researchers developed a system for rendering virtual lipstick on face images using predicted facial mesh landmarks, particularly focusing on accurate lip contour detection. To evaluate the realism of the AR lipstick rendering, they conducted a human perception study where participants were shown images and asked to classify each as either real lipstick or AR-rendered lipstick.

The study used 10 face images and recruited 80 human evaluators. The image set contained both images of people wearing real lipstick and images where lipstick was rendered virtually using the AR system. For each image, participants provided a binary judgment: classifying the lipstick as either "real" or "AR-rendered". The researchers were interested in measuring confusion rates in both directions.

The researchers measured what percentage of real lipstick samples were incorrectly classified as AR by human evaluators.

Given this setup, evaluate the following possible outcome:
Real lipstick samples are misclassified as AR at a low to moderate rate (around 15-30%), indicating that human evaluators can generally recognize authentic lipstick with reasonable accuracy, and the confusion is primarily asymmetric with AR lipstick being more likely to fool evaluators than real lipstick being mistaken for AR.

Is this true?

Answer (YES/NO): NO